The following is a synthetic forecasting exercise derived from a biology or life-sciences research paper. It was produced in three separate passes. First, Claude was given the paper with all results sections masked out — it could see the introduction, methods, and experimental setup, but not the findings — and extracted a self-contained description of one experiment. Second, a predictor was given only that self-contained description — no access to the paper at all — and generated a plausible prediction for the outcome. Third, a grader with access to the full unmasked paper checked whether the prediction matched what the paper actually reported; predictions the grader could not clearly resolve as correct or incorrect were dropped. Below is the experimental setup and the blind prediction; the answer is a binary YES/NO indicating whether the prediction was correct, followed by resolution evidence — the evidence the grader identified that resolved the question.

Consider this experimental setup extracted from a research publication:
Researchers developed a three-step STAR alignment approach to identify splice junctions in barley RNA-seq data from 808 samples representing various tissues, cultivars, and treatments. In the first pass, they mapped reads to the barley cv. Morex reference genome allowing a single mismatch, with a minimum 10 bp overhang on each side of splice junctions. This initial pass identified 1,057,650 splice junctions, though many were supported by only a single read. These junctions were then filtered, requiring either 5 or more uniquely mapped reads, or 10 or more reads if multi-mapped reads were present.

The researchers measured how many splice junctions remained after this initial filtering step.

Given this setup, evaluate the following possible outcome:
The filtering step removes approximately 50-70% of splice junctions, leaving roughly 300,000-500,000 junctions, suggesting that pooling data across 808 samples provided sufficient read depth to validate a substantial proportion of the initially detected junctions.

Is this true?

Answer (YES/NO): NO